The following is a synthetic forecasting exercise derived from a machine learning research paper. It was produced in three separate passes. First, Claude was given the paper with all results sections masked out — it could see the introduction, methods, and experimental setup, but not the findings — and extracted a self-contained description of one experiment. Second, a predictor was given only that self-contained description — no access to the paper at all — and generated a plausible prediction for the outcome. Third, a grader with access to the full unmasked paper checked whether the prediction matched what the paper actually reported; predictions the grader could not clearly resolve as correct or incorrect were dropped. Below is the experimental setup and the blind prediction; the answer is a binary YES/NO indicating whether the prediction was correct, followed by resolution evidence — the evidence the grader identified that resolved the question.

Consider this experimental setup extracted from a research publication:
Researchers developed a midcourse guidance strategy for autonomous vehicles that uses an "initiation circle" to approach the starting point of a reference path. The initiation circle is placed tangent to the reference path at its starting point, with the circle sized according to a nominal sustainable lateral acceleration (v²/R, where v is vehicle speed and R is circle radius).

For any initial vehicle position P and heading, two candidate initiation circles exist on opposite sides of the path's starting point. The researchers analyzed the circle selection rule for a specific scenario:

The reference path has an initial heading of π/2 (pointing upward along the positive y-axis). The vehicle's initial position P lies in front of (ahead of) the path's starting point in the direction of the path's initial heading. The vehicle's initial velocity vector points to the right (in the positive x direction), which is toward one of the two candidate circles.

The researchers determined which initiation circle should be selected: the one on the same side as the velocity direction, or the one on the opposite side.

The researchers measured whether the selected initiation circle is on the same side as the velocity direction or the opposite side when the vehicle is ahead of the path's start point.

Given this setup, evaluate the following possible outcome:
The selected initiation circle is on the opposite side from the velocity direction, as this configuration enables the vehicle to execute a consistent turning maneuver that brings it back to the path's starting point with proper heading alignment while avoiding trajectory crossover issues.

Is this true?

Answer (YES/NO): NO